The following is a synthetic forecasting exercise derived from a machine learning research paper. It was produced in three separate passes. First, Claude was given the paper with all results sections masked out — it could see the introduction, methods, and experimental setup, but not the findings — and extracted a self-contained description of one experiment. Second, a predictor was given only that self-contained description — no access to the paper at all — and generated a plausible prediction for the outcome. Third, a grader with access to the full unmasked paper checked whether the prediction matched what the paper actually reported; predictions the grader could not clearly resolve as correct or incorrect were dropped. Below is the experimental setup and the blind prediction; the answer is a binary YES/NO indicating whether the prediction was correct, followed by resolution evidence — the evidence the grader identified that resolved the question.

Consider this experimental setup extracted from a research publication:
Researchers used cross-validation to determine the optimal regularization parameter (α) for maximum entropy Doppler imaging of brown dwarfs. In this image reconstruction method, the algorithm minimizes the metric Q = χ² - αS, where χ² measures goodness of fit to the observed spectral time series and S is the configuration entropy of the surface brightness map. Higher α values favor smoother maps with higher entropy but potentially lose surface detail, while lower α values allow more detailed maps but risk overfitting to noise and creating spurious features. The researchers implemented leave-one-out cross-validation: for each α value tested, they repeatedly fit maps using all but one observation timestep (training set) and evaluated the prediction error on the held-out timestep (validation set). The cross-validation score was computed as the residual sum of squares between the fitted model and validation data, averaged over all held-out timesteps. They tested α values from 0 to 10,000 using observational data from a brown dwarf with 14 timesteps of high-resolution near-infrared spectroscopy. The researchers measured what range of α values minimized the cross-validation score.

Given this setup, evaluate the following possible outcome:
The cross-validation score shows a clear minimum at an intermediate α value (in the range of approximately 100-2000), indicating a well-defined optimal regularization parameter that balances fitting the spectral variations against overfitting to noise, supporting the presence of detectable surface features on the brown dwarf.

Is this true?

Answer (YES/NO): NO